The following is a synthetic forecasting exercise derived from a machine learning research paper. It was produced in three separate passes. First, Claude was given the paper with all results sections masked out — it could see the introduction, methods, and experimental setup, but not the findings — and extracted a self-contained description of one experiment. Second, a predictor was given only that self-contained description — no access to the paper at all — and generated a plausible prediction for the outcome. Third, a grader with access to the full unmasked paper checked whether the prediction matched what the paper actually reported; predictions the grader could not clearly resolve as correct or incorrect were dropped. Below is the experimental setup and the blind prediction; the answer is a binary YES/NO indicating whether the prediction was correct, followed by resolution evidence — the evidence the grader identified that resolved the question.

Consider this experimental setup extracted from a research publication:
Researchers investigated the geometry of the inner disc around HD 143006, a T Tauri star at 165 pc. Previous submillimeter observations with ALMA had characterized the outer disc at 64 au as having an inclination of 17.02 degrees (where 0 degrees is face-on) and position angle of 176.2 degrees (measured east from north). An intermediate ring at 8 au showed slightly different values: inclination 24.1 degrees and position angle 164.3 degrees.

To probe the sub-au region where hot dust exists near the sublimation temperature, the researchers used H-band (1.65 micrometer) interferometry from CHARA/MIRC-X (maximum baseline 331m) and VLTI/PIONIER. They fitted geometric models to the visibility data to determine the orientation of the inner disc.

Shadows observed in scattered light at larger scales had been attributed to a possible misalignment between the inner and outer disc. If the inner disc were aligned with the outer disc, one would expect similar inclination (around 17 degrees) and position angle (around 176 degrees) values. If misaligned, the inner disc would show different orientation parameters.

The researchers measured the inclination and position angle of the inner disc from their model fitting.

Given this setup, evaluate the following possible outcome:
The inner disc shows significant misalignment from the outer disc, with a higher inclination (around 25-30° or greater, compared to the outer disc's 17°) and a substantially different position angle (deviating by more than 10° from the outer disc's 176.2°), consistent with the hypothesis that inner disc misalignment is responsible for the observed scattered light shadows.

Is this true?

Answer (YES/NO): NO